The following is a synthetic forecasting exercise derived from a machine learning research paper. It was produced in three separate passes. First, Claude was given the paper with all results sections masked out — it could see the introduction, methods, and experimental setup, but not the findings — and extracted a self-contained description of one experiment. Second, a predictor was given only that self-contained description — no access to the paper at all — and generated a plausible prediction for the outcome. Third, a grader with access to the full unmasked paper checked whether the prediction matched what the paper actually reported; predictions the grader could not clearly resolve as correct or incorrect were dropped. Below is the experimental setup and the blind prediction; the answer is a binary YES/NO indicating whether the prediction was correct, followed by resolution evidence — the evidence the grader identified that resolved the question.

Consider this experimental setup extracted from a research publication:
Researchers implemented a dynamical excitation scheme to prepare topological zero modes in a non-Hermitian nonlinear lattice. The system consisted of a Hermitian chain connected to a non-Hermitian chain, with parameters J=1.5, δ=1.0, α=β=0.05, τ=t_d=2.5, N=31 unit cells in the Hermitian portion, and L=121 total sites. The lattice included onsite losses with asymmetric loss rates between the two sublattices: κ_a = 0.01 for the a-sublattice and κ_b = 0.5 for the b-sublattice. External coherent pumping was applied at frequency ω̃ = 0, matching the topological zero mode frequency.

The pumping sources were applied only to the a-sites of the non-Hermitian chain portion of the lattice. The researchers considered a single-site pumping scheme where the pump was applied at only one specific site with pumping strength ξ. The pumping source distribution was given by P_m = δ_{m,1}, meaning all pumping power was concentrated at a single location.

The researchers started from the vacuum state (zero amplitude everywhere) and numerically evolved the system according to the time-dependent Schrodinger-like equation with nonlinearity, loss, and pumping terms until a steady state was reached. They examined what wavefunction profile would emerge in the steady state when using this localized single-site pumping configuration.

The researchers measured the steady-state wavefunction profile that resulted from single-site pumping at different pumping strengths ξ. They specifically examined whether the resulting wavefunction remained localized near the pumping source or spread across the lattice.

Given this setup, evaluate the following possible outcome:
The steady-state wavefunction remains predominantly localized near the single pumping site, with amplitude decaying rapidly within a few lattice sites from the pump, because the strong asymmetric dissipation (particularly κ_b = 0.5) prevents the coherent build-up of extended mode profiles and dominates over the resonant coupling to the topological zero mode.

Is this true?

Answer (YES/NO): NO